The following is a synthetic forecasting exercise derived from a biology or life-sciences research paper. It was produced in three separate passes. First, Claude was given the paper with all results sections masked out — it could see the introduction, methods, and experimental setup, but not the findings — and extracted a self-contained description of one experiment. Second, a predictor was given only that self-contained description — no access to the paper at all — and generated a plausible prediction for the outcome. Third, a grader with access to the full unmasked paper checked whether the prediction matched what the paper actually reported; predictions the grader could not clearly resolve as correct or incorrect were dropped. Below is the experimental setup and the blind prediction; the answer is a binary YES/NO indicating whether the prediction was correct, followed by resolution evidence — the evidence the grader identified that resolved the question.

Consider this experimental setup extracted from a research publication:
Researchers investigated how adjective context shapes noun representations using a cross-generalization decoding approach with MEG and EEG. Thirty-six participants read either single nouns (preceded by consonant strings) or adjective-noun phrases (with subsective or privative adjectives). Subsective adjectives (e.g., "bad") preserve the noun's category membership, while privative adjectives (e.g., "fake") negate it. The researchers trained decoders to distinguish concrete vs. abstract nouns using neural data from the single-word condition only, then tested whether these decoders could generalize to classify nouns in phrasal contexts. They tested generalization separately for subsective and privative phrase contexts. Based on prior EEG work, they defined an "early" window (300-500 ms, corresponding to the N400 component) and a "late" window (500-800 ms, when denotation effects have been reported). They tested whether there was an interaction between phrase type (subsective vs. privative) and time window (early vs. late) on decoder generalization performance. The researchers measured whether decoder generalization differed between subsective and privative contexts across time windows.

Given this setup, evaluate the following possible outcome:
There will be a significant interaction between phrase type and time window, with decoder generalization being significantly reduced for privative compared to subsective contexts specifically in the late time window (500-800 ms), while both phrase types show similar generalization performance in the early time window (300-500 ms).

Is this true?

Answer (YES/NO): NO